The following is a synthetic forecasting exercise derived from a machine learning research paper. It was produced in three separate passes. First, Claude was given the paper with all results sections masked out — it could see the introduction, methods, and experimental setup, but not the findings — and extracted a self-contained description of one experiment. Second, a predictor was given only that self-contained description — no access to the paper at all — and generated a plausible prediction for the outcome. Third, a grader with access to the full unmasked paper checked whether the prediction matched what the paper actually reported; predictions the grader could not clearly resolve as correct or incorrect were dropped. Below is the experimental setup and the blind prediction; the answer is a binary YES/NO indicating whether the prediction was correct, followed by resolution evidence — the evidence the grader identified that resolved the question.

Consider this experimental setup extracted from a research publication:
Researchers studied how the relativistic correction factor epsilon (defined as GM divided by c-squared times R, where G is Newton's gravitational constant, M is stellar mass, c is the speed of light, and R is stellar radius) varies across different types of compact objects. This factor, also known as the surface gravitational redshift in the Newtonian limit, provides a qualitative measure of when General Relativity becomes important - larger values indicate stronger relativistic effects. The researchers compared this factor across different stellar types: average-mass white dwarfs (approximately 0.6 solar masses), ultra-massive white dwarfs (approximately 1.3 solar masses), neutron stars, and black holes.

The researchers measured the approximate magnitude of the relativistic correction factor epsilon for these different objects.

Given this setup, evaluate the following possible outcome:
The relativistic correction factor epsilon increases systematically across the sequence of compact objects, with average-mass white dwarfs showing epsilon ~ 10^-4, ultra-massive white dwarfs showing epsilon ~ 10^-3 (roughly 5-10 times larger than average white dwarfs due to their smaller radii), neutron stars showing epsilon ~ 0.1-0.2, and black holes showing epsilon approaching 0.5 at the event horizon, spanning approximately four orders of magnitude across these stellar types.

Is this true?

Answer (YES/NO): NO